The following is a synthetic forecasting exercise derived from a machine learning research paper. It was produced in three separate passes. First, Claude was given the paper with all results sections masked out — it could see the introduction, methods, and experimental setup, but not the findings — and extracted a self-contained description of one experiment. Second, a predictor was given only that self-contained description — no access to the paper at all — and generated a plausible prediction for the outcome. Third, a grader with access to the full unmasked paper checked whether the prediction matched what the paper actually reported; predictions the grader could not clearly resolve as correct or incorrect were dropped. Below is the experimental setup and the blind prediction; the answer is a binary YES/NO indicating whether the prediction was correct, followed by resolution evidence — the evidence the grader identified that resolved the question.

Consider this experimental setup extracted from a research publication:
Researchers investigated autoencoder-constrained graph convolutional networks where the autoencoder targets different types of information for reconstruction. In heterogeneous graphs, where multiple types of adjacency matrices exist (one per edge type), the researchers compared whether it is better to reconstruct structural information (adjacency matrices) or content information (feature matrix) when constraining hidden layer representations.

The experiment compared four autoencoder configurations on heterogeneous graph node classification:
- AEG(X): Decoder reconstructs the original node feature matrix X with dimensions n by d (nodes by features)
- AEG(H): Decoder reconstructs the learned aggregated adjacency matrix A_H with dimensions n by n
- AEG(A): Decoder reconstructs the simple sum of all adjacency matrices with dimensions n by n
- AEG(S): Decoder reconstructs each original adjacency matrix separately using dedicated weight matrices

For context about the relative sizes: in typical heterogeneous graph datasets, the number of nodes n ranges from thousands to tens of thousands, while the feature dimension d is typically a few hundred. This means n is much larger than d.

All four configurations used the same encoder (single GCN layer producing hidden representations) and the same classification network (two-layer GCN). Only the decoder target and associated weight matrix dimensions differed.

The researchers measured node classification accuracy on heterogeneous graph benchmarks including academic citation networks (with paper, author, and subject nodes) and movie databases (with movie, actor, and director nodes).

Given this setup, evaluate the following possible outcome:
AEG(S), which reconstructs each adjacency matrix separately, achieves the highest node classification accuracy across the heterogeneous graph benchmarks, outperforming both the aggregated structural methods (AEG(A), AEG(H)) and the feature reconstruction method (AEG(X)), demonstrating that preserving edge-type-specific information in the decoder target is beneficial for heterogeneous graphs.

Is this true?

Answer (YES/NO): NO